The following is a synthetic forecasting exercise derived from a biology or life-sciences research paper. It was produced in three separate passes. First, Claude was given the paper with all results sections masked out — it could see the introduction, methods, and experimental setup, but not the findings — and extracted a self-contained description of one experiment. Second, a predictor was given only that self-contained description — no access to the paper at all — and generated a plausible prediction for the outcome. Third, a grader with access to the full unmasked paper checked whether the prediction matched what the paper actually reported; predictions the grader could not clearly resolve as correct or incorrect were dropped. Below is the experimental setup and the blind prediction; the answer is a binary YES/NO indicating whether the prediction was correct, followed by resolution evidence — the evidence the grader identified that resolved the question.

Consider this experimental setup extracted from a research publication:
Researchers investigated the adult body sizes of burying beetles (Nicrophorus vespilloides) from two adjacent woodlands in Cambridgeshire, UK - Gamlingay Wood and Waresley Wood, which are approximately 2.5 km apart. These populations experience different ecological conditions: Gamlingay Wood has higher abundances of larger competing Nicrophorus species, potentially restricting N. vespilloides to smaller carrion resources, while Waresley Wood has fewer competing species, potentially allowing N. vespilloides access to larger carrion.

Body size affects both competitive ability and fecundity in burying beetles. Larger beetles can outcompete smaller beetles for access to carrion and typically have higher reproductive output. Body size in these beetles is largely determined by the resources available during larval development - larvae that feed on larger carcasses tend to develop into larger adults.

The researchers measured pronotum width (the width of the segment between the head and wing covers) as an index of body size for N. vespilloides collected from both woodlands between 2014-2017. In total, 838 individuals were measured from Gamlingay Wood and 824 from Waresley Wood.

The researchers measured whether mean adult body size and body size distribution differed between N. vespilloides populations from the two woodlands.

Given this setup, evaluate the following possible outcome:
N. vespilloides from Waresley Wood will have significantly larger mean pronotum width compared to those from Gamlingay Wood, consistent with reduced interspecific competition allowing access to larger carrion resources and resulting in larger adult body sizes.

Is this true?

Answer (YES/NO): NO